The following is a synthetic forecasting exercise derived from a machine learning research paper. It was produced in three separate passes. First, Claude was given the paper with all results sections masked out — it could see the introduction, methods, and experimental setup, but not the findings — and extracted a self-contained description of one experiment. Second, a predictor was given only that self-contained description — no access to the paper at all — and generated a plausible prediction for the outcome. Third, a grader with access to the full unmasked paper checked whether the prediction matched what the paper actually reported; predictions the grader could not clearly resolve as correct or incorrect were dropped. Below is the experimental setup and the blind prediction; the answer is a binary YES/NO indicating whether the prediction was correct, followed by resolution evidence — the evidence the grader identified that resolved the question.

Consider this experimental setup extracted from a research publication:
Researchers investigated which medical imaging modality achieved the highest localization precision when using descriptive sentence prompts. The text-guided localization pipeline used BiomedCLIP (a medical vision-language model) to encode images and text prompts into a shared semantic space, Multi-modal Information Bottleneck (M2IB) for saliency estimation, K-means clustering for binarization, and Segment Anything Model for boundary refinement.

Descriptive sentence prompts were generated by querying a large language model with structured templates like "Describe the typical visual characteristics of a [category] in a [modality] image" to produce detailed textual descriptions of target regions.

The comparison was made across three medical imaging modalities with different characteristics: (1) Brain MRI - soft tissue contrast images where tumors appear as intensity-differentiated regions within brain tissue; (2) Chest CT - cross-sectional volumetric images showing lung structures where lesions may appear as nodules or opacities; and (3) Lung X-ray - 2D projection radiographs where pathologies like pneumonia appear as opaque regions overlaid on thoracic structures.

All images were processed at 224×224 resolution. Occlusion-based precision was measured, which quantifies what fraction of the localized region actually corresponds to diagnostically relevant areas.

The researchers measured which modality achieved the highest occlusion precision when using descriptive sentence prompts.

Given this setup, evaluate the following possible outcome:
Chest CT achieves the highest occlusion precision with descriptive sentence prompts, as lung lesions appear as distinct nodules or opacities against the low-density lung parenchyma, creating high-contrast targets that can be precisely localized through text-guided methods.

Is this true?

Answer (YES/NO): NO